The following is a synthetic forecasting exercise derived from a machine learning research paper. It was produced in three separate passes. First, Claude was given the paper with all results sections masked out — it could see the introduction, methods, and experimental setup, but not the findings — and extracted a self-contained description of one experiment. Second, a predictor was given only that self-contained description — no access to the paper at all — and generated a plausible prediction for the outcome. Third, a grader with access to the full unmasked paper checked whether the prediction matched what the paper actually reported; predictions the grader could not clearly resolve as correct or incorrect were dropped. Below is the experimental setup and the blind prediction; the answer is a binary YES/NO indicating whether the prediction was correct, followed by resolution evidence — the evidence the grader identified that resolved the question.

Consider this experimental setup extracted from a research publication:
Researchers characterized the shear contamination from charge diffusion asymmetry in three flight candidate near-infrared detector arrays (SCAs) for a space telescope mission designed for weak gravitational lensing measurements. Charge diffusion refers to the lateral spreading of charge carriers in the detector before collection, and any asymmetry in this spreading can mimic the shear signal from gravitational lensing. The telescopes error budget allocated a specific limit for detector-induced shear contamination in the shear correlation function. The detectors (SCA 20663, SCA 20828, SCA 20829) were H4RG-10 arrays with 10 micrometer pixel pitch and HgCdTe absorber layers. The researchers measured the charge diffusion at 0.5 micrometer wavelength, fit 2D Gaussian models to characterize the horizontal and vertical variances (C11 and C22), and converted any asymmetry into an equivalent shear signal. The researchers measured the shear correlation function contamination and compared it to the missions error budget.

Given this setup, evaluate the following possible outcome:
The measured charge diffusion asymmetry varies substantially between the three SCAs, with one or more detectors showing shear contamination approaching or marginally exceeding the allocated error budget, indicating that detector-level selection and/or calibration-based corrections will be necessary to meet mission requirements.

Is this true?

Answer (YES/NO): NO